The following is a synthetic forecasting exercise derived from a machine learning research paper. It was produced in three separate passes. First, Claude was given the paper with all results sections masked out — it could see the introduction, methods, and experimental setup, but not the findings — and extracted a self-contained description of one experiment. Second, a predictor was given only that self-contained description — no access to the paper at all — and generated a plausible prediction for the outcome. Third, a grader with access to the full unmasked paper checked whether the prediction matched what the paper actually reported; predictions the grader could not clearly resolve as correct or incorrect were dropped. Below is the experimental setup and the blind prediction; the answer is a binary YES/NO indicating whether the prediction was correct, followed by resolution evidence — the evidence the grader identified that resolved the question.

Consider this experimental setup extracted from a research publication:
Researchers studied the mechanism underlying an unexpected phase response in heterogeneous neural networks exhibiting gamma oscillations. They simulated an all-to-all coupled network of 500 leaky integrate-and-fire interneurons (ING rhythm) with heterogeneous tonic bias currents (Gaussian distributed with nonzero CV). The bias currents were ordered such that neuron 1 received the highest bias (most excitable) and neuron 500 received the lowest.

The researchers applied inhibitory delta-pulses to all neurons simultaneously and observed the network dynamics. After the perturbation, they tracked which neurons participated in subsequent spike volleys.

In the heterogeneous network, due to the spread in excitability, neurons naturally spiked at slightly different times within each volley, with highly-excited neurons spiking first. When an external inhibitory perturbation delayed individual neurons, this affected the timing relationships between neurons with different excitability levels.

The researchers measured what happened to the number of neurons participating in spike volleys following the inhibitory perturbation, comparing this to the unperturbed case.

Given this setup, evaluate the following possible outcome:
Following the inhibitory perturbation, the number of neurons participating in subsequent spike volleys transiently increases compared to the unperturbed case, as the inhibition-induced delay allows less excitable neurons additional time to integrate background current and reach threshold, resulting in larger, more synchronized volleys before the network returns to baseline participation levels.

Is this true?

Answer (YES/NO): NO